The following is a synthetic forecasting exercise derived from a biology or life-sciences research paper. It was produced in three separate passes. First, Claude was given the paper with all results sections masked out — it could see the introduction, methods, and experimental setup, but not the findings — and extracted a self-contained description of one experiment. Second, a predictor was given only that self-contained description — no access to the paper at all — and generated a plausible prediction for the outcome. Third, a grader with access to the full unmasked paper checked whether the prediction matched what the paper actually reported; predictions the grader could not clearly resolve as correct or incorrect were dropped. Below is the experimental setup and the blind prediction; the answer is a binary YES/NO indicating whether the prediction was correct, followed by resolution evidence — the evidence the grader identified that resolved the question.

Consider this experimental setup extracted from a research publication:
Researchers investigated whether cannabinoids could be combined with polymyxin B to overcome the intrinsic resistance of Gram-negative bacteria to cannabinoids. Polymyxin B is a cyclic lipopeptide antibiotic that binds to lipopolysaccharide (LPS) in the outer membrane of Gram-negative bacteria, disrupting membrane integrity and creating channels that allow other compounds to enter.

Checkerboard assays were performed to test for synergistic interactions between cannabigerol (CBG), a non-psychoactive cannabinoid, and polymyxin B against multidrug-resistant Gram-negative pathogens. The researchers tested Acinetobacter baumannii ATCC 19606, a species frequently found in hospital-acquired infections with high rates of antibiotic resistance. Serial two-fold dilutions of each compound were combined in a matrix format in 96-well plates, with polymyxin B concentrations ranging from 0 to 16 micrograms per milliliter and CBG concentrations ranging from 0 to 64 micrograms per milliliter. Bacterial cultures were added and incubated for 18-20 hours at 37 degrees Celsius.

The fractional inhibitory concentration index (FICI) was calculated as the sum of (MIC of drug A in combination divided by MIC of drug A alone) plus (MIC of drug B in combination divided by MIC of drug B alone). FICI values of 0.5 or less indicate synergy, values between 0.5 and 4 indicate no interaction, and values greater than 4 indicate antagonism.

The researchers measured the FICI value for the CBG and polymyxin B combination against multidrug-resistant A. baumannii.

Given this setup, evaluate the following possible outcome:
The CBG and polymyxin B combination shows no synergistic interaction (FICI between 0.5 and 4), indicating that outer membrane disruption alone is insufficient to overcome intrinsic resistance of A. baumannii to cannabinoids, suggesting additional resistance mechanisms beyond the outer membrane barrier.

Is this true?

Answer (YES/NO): NO